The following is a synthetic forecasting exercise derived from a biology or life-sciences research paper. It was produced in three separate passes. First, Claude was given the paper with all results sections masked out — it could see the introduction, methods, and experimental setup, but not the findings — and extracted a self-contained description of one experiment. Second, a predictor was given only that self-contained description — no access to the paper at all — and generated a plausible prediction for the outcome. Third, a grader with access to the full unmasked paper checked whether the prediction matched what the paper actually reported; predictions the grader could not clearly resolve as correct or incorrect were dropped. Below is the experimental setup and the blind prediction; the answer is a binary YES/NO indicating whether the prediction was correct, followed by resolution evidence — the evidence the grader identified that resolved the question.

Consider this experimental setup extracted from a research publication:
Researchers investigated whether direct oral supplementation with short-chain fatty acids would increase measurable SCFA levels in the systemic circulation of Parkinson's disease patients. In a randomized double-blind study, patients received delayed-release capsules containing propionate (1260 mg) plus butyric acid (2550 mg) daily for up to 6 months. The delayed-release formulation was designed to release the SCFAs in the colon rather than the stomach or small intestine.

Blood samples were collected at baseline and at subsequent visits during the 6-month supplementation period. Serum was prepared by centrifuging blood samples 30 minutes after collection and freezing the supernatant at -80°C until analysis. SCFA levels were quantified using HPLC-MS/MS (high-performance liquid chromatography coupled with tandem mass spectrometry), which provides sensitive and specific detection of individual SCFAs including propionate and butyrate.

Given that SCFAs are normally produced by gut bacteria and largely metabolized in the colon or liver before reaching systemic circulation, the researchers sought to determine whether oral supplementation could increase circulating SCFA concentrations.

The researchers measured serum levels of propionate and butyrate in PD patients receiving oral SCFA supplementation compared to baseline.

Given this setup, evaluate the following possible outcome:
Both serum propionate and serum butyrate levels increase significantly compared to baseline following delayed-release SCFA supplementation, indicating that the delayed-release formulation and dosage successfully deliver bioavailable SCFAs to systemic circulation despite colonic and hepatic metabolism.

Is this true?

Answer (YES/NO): NO